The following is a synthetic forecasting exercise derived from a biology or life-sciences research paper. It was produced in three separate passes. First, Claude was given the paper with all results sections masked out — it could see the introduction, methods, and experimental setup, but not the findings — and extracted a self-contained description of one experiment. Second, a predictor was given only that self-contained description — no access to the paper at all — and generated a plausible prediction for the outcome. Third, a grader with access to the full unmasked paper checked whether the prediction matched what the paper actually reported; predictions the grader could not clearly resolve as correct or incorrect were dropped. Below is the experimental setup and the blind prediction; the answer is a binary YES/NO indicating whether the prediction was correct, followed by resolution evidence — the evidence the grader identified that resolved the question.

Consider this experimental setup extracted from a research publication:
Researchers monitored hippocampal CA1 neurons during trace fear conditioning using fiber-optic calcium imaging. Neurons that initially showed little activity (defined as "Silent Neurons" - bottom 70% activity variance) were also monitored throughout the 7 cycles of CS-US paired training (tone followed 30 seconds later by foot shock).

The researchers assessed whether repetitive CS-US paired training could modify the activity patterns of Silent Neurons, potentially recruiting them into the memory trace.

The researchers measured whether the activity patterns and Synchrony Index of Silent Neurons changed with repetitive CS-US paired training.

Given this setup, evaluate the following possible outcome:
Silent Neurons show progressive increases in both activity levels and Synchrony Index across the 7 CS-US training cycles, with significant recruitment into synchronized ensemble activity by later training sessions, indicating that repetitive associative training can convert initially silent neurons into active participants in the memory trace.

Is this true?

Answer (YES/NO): NO